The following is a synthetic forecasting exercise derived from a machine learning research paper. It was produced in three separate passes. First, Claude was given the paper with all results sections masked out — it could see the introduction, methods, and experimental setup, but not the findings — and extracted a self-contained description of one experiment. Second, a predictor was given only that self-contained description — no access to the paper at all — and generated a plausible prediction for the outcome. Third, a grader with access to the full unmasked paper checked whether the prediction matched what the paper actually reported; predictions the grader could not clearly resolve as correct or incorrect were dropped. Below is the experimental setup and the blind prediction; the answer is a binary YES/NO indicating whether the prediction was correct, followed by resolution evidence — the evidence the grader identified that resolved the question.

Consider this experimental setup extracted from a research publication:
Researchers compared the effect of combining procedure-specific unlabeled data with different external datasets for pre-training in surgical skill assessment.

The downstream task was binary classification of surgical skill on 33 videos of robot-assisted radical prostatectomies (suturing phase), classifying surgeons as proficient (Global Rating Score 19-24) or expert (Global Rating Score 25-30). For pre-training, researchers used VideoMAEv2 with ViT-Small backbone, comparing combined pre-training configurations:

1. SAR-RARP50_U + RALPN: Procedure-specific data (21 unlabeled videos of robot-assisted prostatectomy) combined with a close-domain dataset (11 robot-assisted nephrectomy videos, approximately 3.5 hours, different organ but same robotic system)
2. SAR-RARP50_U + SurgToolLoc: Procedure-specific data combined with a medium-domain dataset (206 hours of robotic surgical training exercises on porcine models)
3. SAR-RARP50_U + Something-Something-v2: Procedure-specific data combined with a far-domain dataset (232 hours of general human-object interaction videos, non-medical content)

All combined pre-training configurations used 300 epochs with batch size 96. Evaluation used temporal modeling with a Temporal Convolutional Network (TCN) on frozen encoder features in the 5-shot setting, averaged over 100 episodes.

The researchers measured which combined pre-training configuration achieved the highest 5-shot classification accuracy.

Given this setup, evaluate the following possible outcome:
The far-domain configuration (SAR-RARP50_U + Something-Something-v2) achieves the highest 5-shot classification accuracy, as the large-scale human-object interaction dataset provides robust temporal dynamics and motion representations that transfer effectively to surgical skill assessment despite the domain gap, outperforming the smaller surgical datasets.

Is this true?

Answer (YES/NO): NO